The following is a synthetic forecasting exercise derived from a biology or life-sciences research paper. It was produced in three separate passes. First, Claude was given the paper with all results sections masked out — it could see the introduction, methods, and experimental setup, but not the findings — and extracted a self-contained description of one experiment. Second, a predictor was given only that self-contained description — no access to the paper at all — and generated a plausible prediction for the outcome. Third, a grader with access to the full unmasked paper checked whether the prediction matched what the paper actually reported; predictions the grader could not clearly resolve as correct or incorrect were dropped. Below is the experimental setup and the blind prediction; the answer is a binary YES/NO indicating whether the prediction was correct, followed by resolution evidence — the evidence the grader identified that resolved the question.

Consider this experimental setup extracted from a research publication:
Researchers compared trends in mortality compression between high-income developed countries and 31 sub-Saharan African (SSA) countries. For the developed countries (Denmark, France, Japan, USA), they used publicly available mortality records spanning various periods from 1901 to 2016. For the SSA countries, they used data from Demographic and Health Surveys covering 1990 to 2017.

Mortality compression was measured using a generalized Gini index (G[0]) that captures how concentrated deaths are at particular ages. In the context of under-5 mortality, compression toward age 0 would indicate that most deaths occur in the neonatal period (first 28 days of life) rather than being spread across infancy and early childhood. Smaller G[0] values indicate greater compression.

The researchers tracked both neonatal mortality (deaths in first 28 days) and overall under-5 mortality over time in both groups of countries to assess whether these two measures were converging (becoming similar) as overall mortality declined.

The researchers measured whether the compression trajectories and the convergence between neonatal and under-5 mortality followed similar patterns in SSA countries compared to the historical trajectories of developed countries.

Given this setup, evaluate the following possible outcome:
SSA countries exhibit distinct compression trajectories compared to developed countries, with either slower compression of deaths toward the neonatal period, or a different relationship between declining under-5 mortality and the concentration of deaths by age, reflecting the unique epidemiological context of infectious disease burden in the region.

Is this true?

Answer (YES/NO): YES